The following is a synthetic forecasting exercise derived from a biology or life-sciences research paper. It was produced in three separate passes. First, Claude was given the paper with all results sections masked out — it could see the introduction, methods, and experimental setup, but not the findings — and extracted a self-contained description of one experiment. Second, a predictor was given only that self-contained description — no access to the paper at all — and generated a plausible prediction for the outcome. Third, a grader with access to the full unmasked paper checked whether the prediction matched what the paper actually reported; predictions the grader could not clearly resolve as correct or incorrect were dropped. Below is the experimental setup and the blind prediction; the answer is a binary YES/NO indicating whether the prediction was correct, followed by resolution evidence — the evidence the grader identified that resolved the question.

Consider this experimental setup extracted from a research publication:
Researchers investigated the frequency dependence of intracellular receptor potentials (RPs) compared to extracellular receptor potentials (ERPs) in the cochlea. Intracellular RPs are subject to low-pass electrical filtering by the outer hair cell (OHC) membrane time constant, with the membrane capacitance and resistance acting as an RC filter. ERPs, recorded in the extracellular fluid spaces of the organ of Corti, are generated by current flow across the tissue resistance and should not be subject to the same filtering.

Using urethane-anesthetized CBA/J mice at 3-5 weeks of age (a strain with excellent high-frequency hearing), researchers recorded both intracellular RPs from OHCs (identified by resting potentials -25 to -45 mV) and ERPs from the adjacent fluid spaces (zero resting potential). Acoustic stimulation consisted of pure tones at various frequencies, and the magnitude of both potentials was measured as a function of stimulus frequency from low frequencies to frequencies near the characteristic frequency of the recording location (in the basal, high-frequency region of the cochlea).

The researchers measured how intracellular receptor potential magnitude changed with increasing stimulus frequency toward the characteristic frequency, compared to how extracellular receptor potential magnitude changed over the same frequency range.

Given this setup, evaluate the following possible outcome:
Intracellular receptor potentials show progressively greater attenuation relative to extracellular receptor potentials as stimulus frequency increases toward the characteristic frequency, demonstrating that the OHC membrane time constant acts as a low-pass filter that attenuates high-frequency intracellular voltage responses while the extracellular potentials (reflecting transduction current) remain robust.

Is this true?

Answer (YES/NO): YES